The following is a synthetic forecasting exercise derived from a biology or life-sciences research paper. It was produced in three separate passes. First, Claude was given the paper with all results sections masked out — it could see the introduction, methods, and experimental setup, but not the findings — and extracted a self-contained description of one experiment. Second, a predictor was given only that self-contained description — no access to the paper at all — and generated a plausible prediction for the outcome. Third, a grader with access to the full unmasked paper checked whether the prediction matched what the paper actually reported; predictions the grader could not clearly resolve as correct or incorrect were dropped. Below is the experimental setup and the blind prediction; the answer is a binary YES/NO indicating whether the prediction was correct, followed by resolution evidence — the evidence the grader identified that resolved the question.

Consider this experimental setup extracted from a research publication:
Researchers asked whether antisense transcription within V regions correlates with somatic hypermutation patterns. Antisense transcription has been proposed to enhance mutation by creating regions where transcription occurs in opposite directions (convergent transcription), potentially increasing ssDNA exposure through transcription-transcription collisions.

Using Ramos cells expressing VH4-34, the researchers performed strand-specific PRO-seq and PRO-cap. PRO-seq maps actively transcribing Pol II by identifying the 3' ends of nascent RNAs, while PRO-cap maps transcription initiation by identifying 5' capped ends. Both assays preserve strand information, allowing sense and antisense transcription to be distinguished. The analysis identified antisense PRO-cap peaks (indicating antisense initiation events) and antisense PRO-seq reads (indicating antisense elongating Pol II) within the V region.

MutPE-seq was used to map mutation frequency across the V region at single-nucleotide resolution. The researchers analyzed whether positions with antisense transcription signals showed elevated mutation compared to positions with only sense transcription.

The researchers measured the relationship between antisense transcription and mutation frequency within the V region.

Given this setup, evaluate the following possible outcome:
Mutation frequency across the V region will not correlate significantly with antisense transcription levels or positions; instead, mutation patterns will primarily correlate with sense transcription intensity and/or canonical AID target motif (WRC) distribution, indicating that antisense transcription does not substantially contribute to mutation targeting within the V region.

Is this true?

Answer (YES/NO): NO